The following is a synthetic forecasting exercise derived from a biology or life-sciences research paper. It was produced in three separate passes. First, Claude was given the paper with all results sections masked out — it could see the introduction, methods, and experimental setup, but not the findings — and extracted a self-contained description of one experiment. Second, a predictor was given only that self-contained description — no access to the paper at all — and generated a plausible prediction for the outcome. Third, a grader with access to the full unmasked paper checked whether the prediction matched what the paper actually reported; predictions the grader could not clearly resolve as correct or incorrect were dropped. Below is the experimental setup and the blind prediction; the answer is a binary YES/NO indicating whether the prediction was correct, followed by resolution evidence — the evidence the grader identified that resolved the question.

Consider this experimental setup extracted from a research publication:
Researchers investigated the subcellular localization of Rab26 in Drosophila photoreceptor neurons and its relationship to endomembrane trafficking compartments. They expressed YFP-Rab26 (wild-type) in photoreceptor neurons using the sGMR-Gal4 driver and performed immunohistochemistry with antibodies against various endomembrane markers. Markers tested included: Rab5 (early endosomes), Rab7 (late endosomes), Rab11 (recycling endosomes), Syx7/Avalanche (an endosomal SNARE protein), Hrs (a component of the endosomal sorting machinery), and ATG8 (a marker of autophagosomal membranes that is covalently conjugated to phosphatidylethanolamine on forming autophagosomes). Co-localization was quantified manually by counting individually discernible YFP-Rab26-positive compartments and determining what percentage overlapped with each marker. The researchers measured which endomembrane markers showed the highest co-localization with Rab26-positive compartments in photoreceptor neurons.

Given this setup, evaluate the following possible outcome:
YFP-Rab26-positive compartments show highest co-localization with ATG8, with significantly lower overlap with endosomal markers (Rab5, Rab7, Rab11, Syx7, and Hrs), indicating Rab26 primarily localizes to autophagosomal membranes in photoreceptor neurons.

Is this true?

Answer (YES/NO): NO